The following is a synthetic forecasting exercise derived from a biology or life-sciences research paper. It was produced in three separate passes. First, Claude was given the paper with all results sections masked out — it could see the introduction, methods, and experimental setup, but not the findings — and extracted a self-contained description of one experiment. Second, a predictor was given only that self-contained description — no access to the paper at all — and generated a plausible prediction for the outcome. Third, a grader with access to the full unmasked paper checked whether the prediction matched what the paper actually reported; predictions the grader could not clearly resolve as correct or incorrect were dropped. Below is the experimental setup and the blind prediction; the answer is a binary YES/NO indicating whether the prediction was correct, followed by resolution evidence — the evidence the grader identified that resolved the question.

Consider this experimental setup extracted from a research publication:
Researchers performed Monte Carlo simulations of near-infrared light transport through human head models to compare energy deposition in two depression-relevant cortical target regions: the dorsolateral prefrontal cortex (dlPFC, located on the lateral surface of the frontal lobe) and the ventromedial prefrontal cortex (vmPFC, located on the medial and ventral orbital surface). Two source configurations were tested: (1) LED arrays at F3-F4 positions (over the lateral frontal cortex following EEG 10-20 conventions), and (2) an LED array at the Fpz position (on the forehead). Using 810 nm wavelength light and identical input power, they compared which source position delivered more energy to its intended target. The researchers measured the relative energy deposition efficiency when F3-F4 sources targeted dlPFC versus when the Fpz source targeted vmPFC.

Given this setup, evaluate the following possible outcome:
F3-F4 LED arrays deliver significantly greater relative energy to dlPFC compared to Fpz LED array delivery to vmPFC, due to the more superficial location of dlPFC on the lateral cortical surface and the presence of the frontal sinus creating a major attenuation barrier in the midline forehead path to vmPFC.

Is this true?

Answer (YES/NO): YES